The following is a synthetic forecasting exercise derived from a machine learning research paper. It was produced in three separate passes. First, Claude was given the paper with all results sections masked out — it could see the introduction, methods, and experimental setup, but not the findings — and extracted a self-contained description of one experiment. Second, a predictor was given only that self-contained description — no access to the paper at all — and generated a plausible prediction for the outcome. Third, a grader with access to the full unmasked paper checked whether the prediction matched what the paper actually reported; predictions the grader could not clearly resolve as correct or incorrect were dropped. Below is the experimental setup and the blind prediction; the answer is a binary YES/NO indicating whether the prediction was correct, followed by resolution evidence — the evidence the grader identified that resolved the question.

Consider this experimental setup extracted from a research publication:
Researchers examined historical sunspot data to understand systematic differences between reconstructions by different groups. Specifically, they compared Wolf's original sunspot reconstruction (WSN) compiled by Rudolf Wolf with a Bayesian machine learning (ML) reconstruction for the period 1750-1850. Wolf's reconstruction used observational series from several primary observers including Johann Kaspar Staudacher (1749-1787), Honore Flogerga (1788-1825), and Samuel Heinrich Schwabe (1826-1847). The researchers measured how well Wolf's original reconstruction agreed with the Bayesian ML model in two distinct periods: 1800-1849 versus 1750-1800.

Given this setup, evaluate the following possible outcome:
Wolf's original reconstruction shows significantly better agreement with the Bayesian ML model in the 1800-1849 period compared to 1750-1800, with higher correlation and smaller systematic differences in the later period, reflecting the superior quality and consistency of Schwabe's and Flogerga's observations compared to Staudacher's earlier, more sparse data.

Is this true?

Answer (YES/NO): YES